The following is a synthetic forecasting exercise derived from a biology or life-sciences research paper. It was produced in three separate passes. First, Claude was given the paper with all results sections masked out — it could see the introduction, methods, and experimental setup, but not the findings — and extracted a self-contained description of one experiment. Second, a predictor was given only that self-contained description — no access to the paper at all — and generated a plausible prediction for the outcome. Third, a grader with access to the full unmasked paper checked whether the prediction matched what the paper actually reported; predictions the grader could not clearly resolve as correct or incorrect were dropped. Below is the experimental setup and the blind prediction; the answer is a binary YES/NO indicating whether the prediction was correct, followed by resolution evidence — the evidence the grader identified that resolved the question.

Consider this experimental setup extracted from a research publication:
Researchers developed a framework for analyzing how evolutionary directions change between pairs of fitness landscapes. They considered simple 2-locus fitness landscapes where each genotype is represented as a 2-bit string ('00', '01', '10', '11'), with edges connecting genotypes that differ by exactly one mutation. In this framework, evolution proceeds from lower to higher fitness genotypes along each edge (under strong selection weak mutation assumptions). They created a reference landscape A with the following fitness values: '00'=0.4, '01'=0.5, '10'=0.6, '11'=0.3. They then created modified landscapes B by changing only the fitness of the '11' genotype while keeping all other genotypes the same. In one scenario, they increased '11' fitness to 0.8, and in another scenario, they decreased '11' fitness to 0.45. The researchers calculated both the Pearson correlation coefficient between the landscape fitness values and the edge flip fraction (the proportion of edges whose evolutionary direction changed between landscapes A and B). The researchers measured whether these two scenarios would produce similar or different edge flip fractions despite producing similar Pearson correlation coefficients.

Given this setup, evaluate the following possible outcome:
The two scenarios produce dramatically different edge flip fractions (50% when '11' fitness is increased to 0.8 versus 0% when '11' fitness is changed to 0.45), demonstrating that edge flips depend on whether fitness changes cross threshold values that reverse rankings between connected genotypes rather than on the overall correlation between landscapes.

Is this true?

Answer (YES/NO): NO